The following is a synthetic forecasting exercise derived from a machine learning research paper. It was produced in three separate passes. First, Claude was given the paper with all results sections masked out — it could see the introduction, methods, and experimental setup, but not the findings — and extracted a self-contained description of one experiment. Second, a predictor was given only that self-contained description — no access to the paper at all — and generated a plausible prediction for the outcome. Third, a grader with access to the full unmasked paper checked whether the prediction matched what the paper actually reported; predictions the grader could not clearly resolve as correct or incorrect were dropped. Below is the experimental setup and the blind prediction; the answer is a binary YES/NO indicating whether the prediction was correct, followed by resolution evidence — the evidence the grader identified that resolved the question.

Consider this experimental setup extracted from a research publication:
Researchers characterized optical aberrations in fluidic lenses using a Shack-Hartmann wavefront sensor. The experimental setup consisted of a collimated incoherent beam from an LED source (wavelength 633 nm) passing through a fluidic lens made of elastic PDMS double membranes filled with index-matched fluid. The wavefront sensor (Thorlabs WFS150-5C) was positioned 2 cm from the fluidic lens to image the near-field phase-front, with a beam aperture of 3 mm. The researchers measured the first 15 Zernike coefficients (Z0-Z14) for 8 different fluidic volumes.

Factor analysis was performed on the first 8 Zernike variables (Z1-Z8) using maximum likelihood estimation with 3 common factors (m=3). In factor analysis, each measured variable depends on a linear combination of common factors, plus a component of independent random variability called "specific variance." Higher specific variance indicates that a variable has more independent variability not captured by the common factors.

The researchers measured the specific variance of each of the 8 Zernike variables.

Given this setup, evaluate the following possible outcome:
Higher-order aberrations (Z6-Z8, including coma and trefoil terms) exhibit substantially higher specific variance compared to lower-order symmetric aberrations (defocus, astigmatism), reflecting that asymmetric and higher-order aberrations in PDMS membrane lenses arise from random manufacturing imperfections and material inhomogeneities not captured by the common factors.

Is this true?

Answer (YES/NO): NO